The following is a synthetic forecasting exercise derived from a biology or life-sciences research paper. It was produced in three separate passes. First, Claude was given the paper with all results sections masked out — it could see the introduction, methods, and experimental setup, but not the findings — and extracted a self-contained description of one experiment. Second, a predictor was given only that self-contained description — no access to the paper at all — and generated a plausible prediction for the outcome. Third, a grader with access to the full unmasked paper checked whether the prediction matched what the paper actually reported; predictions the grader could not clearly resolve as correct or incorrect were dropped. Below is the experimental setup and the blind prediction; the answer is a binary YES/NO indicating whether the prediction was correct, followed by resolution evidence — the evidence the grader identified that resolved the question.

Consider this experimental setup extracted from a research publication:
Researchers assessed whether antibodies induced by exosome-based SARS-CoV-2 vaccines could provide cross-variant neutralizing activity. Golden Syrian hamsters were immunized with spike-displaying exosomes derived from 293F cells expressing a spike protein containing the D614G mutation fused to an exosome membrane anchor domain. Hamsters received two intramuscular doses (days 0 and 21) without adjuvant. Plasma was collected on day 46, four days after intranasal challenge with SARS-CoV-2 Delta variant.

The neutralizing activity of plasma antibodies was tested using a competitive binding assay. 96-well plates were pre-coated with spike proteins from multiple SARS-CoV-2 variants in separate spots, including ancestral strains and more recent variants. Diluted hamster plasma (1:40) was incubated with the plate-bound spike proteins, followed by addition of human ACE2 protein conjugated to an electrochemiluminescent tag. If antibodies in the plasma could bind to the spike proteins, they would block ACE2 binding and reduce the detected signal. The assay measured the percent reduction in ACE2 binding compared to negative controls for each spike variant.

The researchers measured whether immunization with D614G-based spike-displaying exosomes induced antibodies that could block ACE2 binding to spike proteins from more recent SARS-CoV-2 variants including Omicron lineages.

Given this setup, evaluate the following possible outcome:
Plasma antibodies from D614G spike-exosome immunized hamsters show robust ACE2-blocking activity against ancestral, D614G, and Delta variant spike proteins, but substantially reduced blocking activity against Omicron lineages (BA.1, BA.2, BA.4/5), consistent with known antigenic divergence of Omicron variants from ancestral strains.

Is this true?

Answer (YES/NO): YES